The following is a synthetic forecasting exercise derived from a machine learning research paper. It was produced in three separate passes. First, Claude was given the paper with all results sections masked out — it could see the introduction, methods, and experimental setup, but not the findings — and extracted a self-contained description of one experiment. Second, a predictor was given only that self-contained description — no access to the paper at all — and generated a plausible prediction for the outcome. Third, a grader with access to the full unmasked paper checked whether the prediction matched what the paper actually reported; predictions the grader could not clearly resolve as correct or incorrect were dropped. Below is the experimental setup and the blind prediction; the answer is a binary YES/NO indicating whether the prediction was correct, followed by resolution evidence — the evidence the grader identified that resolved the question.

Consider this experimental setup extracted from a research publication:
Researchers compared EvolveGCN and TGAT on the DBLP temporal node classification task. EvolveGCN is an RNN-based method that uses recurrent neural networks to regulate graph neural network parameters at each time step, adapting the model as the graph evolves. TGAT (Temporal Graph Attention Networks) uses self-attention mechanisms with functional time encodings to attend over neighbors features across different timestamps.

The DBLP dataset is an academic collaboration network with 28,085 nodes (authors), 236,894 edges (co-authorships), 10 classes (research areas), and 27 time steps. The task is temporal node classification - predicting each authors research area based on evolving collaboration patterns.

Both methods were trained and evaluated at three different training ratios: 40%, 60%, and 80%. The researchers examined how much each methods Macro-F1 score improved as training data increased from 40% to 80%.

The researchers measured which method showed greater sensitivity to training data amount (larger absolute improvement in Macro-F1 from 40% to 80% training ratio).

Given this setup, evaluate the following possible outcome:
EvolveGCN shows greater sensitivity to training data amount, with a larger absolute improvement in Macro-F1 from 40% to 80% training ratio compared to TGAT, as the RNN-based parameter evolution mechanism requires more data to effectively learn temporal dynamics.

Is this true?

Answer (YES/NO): YES